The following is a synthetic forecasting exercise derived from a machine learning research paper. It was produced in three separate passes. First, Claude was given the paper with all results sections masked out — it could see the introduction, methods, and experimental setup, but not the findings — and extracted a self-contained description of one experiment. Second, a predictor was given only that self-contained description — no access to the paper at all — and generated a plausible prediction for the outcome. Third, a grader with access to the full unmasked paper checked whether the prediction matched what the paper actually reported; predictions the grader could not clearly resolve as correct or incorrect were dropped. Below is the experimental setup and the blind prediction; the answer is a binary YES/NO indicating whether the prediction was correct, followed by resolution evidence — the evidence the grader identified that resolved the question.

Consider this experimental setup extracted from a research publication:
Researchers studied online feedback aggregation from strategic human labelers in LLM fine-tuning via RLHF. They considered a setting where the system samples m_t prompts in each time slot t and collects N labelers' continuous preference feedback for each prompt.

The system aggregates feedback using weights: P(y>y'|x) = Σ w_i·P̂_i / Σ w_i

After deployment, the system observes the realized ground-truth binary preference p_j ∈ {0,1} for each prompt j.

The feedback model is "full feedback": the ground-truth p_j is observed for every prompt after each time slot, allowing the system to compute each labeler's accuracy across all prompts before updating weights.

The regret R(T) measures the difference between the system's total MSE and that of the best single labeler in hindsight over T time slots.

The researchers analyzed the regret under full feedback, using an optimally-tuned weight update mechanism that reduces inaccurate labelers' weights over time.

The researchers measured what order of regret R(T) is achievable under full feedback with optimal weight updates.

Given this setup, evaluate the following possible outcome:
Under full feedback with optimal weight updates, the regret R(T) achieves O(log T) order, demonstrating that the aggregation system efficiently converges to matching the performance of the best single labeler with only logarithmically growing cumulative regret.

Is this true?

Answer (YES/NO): NO